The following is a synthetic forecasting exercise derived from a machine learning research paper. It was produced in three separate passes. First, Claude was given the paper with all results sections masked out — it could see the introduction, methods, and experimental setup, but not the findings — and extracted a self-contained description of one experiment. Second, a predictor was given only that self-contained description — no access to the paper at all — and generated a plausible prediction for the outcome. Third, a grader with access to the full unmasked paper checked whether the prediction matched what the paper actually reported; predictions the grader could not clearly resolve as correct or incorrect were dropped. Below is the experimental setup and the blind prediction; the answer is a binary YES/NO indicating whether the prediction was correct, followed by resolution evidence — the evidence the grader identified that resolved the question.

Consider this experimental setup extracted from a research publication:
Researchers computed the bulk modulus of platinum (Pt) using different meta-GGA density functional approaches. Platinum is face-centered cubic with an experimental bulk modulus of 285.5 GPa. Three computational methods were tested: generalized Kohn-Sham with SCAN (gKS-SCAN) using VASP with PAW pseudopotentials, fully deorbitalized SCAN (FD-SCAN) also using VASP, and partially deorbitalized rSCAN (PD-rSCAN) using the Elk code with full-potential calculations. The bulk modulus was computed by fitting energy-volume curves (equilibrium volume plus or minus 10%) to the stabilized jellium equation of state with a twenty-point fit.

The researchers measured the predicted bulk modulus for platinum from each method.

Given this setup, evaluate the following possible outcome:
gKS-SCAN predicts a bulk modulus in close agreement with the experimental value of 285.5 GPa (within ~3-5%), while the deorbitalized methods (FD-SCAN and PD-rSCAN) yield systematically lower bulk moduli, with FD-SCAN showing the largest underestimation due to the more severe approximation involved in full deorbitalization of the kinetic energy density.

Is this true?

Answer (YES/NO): YES